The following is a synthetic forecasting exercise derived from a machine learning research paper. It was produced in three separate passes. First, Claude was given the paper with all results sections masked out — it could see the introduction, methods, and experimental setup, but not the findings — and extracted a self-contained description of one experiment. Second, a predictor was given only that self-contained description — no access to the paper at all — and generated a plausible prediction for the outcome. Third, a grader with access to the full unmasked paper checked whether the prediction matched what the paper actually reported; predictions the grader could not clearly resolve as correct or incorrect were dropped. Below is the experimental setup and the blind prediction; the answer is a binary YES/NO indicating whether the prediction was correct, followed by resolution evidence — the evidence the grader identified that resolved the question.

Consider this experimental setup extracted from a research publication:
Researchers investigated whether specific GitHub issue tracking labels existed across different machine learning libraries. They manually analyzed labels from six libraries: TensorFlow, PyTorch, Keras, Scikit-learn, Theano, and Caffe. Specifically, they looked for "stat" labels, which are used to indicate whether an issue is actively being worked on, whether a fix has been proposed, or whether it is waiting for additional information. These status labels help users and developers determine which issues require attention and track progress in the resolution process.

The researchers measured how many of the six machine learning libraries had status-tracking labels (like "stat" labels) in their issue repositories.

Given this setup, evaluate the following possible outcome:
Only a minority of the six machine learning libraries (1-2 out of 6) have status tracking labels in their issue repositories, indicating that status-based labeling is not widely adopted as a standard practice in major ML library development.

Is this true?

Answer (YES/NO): YES